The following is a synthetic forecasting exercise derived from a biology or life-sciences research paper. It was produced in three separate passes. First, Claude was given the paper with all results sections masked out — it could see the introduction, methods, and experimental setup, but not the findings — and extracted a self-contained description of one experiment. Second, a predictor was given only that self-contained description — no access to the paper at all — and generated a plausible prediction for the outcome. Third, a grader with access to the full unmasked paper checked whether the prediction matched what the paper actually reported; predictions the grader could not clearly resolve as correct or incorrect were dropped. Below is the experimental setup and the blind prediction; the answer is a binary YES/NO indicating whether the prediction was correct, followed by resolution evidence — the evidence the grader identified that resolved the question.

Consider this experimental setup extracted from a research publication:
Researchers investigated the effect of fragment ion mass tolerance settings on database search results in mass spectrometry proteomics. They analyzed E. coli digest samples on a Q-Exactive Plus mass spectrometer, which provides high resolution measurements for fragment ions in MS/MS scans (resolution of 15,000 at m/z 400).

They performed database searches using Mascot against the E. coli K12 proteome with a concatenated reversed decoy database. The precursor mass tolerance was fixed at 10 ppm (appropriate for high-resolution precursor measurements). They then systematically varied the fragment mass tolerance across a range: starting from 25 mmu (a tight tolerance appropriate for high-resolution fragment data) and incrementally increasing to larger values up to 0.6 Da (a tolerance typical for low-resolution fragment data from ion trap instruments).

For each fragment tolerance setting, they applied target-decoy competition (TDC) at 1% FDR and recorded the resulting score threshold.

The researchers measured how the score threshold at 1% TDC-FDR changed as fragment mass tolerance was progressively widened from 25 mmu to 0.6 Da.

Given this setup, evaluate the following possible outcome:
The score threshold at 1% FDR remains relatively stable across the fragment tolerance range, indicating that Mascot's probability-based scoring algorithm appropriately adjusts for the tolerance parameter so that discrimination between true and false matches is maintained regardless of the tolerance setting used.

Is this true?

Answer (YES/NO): NO